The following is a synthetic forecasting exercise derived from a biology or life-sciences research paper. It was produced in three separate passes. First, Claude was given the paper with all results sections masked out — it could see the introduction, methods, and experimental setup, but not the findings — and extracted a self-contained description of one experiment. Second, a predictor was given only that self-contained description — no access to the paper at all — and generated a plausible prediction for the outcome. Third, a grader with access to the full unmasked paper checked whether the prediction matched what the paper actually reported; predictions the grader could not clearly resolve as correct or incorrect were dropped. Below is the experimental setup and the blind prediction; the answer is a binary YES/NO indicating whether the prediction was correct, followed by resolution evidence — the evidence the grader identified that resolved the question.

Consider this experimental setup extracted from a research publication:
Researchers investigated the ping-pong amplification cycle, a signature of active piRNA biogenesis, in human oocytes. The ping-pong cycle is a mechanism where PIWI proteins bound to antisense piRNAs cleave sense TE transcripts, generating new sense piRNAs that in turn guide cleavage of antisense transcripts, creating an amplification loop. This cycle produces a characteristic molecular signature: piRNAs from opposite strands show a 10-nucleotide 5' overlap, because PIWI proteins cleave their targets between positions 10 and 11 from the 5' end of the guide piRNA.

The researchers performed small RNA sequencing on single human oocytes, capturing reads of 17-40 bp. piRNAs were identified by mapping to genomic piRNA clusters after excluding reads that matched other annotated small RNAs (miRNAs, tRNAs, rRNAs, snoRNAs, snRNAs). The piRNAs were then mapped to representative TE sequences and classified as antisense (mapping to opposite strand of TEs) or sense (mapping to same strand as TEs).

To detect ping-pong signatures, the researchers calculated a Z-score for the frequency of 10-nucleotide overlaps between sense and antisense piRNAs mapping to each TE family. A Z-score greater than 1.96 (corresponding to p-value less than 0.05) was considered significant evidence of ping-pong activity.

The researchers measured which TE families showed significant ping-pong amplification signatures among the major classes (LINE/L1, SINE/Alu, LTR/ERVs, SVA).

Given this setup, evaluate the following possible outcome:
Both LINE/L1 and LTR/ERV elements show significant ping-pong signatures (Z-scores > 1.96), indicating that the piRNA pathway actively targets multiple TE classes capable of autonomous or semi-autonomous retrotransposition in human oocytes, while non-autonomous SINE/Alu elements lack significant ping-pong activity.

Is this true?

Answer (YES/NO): NO